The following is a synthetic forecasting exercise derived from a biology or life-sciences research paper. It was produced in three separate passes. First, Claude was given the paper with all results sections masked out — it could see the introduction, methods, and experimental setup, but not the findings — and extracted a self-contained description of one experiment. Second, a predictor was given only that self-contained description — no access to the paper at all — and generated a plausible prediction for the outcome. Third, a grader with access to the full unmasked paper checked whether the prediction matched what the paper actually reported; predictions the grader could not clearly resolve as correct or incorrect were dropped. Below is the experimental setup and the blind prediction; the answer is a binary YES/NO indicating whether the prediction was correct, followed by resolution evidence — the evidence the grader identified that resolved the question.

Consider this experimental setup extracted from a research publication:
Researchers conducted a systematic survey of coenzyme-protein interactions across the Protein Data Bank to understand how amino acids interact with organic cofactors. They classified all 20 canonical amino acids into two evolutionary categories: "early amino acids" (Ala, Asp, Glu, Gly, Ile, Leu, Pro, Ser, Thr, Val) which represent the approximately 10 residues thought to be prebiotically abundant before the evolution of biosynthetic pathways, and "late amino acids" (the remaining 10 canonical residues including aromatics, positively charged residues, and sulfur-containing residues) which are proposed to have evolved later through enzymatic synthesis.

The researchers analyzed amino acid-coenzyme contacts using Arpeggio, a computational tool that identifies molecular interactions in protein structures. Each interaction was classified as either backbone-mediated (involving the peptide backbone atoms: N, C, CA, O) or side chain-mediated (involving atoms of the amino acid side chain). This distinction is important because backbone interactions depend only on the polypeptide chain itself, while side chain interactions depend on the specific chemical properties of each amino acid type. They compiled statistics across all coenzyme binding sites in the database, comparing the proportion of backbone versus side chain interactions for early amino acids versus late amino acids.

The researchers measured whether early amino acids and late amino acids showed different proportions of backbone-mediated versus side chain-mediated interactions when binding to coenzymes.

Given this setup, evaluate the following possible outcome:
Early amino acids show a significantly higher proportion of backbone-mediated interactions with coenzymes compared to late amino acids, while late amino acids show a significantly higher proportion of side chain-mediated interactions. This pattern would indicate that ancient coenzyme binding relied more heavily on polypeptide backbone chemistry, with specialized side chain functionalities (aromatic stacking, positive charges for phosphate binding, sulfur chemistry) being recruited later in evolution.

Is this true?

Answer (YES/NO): NO